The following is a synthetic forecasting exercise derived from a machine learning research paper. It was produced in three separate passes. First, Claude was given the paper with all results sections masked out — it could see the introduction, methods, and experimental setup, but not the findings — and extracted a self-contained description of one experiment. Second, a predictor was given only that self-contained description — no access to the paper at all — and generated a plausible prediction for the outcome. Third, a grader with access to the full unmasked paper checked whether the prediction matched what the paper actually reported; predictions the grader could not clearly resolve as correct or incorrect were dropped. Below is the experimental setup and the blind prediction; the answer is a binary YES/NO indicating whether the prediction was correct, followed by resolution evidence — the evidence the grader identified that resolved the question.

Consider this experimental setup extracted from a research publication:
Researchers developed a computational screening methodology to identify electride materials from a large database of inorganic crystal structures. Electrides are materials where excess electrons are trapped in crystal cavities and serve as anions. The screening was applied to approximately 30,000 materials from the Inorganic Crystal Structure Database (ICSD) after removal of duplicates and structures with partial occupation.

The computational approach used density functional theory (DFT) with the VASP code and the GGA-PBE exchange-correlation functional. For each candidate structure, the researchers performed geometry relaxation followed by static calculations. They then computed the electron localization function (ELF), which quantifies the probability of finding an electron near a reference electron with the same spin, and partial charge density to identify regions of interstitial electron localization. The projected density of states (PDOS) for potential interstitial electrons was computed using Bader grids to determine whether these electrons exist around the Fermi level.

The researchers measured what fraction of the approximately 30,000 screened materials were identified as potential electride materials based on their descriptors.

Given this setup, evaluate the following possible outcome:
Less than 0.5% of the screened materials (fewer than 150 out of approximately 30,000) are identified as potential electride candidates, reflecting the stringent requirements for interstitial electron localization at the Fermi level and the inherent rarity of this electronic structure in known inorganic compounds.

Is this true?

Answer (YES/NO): NO